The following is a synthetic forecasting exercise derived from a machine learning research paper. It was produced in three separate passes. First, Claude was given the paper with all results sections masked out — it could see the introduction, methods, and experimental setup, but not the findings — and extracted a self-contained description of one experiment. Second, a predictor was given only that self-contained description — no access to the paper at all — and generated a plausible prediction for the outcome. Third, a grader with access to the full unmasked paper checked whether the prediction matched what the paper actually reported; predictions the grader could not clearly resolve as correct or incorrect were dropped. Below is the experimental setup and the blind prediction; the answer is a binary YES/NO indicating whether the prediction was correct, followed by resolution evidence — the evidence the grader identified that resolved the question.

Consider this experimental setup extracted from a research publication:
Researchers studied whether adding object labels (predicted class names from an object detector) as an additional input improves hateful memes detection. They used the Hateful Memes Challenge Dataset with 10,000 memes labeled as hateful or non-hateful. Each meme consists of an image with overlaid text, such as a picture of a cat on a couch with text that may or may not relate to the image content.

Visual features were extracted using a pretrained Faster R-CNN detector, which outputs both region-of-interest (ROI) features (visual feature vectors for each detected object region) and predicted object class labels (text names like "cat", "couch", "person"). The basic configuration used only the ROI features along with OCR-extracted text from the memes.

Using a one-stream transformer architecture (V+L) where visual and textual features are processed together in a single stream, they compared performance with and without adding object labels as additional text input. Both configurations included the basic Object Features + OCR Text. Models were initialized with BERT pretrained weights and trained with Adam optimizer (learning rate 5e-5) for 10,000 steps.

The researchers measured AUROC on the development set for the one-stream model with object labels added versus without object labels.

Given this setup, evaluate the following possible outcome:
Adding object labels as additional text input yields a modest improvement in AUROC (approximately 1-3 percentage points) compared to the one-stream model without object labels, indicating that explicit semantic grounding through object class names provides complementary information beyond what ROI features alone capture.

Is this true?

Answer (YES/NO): NO